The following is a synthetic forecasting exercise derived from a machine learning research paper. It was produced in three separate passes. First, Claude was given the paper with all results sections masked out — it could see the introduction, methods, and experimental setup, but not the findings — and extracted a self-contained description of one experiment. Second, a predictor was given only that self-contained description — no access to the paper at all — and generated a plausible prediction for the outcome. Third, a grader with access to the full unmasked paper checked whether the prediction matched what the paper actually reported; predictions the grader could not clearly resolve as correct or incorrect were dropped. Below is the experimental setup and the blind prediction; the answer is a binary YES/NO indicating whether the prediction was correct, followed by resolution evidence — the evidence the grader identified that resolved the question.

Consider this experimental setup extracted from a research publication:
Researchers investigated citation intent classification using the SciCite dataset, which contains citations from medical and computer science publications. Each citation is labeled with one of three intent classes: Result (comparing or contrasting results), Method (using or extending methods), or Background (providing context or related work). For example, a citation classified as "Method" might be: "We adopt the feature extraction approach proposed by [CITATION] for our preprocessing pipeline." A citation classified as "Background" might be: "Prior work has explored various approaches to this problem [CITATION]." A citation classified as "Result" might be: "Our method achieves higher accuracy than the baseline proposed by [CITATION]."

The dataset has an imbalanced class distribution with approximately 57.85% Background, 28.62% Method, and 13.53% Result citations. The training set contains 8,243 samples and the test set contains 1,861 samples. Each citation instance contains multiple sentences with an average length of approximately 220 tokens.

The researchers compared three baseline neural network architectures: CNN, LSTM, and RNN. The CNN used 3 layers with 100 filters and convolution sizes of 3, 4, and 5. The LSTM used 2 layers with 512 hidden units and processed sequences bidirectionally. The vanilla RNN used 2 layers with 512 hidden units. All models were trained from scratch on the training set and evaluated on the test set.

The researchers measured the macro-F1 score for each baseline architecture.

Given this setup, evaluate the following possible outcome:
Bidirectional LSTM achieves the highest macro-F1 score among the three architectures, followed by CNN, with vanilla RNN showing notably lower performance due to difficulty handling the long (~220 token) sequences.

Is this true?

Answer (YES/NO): NO